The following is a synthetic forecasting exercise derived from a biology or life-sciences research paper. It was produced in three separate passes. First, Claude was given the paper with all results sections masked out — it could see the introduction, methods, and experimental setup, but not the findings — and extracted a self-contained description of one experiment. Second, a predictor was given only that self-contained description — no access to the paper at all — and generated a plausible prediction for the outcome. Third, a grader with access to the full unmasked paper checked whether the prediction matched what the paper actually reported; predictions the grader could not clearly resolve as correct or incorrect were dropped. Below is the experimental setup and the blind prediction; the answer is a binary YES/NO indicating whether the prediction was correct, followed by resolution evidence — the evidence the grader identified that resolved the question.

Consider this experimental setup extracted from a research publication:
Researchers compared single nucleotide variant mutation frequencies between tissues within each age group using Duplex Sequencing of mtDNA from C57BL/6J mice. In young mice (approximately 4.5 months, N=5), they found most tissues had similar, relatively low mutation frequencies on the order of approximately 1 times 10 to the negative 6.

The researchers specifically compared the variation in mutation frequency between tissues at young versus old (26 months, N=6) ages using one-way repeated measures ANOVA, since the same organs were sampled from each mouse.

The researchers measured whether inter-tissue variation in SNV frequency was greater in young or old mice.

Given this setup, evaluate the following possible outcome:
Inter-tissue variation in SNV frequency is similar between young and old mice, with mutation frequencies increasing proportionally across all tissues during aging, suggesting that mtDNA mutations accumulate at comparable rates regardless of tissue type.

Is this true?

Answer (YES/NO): NO